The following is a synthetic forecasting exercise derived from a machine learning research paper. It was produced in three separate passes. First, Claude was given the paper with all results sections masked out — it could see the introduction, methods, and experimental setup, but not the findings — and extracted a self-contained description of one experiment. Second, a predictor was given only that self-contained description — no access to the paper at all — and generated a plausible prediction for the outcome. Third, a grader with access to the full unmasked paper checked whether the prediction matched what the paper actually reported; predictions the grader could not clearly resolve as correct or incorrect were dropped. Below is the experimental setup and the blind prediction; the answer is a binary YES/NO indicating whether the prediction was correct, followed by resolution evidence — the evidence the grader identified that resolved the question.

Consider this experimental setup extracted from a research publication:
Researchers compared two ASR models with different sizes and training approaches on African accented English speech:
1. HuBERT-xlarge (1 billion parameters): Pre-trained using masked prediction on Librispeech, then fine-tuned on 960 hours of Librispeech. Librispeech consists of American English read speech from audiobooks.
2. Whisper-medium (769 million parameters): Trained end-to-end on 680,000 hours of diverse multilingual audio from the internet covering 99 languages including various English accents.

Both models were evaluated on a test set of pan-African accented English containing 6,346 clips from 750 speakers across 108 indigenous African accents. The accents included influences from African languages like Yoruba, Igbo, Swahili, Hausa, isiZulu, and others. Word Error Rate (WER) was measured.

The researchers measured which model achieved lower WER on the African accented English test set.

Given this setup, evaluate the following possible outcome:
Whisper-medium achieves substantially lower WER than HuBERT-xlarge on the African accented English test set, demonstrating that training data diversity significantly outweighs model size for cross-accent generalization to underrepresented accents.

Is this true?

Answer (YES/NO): YES